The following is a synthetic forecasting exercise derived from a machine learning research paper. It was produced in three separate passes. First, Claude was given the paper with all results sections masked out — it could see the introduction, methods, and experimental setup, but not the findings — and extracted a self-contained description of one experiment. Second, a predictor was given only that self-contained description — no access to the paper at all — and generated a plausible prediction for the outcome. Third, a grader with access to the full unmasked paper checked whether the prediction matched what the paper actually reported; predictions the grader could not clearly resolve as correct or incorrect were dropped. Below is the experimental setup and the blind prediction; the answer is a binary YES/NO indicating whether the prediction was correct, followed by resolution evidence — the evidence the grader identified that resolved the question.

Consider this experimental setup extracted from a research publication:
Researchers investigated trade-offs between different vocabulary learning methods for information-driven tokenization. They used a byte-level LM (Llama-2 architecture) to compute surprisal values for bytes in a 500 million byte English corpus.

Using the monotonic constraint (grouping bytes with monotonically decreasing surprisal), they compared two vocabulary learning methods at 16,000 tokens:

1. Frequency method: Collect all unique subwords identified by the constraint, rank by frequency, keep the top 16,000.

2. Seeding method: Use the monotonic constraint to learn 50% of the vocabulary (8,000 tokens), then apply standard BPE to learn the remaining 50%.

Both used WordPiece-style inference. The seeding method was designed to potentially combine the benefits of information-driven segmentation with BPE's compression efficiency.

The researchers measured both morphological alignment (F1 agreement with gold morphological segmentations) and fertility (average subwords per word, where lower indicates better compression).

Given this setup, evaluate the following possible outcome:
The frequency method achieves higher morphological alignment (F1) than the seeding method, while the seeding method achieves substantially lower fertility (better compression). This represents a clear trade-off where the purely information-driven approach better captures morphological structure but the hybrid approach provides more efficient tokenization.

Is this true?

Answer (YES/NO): YES